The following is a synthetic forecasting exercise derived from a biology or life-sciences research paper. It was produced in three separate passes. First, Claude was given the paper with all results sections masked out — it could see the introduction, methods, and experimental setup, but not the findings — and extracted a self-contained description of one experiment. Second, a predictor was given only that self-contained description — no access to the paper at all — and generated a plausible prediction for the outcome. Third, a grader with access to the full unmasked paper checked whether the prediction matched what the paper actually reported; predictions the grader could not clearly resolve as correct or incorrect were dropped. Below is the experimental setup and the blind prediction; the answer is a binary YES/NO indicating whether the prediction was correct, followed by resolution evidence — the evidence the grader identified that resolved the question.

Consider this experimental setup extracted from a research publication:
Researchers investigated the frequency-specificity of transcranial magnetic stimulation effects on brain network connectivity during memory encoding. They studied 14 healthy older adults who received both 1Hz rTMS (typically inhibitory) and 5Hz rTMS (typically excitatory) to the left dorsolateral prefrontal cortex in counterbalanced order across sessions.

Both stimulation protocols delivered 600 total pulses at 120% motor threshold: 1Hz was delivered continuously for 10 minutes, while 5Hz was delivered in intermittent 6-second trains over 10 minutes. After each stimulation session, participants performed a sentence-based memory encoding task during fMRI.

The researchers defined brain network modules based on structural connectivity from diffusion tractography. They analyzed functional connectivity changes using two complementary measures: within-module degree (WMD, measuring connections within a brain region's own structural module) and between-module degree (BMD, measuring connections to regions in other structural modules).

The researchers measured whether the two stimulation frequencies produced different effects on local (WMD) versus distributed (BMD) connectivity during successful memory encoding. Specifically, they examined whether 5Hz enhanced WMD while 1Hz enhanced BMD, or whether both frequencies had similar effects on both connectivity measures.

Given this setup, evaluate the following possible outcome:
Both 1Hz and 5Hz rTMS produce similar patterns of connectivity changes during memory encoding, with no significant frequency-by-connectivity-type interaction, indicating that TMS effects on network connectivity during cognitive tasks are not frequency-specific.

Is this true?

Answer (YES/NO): NO